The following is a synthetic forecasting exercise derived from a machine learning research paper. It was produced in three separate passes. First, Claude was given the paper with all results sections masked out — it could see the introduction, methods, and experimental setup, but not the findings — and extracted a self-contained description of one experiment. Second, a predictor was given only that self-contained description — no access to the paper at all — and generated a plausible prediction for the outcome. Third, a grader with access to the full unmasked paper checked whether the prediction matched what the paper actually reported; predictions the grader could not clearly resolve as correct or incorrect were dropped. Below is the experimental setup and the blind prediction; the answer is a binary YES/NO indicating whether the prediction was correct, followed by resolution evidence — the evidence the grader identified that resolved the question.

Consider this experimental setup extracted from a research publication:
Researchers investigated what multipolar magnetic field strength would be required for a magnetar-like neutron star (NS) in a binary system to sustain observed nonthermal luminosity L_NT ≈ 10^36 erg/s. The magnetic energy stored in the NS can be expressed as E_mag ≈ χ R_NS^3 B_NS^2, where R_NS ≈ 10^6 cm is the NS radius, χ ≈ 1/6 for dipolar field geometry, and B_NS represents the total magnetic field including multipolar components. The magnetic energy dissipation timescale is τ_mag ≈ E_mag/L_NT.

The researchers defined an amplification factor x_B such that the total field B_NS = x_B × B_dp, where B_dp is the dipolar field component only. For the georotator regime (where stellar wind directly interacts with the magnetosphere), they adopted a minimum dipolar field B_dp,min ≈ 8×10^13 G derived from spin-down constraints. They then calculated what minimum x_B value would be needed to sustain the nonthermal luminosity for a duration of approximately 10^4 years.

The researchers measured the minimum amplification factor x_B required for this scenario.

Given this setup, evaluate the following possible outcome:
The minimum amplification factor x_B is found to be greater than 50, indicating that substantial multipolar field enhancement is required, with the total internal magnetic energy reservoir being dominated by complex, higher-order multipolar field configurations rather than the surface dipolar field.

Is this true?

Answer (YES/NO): NO